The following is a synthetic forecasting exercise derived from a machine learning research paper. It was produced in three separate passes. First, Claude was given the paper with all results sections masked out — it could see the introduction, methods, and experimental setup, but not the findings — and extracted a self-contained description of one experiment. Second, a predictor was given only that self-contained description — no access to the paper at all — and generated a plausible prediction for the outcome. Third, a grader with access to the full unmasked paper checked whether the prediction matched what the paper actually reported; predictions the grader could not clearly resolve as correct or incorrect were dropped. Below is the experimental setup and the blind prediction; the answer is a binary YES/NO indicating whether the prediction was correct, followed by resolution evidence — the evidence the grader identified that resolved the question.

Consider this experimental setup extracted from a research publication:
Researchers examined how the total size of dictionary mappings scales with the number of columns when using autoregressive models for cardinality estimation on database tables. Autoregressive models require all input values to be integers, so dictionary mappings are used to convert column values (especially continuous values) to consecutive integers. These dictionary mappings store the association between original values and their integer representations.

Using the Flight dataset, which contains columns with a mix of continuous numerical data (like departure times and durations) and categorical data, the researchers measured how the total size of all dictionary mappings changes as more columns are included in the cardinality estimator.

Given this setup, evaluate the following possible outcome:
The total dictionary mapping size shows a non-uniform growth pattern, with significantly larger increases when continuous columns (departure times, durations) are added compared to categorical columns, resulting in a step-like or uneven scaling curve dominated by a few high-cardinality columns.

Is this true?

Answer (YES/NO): NO